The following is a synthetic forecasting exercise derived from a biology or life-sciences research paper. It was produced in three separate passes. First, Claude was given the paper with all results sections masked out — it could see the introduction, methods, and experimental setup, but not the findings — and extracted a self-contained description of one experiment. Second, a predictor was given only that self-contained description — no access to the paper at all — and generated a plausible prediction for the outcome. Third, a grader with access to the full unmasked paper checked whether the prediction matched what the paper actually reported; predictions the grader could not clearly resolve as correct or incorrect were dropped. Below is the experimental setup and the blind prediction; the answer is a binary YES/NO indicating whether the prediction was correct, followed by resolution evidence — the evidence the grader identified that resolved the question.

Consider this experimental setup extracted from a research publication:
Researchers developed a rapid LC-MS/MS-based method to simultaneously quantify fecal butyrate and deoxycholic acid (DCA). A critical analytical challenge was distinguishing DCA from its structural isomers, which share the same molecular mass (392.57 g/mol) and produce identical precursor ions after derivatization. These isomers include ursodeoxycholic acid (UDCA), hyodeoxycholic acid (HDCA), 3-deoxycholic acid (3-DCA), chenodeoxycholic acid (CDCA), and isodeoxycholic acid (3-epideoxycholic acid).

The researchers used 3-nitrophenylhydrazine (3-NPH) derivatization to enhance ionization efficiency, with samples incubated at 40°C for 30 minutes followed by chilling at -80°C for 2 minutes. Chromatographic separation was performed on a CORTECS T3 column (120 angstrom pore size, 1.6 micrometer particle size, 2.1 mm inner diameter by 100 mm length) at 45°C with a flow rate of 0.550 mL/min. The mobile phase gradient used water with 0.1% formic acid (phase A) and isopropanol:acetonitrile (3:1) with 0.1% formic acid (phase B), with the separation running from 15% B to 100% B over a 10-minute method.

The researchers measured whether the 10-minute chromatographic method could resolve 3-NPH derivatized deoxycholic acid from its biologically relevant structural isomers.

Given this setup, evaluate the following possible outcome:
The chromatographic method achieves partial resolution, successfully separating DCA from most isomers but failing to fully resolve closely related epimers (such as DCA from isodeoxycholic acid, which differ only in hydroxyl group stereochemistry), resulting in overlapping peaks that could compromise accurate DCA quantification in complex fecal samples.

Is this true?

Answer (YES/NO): NO